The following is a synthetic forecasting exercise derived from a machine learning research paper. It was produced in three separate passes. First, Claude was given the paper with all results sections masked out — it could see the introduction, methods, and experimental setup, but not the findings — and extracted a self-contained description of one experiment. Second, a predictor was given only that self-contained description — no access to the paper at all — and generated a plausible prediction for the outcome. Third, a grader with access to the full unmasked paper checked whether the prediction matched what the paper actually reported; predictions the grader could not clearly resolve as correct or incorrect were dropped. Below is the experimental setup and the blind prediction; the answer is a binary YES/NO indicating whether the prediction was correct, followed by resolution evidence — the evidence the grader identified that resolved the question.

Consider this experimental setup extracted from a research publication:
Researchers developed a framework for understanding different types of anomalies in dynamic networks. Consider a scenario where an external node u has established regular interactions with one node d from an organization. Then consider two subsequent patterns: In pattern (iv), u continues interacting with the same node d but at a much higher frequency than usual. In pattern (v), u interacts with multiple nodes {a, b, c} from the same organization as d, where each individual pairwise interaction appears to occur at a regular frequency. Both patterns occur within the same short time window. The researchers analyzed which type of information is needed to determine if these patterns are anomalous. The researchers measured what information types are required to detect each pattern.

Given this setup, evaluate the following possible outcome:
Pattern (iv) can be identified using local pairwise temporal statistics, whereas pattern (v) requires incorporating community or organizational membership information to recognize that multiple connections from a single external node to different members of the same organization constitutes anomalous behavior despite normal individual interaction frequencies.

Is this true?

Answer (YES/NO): YES